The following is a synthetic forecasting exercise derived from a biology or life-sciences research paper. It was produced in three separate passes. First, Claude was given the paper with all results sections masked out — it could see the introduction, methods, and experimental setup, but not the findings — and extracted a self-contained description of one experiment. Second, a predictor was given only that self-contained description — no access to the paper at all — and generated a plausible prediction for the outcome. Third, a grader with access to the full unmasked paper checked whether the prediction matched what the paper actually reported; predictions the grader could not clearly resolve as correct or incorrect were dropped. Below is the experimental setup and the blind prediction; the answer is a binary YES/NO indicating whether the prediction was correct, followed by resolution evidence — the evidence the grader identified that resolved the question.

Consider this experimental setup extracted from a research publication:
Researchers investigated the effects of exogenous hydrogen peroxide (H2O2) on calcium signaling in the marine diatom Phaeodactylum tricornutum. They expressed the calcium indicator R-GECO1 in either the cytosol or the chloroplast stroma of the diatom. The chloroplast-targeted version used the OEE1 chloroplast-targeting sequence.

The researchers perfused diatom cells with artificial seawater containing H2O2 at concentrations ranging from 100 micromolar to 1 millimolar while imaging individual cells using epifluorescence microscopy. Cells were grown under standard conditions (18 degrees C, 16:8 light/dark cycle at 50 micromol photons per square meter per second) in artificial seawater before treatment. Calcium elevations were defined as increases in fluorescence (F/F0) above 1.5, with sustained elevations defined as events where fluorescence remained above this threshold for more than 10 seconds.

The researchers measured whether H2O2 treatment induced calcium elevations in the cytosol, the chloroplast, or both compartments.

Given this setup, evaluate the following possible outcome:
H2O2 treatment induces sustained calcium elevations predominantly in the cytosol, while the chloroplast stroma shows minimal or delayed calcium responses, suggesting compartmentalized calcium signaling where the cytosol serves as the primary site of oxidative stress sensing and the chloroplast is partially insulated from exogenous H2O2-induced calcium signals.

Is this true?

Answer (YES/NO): NO